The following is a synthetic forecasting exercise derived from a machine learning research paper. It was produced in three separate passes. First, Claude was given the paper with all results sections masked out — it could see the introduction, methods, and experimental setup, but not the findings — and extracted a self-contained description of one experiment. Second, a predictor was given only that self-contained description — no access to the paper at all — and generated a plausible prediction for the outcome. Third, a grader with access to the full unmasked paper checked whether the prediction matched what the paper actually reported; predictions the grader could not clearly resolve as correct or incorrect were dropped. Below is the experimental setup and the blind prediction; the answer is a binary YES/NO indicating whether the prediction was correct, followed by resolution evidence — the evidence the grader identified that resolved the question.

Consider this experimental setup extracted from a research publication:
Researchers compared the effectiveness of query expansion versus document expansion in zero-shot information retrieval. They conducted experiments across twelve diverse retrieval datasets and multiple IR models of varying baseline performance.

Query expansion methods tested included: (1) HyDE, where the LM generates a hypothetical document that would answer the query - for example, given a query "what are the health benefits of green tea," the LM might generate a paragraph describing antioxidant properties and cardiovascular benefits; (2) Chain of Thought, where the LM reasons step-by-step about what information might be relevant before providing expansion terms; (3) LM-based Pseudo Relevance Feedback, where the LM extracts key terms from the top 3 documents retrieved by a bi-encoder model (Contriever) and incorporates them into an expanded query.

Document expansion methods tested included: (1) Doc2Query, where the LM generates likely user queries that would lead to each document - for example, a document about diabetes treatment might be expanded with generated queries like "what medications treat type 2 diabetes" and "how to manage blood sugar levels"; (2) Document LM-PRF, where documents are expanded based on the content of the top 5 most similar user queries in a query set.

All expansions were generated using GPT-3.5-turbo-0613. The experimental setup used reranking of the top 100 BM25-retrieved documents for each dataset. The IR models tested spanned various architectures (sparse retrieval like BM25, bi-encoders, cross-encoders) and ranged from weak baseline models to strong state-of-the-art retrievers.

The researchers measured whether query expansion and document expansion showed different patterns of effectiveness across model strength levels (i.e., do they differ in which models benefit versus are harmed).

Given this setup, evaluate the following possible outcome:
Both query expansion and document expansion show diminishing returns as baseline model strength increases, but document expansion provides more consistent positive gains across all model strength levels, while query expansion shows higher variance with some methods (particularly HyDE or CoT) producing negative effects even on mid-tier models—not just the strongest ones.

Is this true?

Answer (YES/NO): NO